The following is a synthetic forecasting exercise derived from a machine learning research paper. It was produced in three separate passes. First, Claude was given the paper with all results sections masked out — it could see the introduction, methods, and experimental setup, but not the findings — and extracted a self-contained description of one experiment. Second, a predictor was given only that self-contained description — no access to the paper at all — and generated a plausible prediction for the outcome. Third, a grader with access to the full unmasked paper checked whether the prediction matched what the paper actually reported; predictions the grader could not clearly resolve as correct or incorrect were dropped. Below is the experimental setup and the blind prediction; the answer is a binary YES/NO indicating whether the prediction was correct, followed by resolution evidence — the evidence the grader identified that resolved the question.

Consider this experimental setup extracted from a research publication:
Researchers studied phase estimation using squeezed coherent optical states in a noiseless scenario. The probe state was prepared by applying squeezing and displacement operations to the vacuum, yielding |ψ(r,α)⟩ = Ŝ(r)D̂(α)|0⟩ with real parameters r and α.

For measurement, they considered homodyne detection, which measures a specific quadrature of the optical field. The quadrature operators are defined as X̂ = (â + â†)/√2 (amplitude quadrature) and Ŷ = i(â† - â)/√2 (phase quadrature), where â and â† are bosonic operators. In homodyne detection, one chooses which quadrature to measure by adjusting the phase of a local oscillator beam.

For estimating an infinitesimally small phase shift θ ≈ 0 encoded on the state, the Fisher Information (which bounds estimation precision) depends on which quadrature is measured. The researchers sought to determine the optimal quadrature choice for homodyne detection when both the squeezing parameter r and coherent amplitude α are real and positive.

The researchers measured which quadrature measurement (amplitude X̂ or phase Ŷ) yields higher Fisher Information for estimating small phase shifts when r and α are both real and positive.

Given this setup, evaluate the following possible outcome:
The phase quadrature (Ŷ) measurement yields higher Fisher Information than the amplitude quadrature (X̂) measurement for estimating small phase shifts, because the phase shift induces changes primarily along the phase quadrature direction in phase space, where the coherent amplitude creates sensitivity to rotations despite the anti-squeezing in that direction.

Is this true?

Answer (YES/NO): YES